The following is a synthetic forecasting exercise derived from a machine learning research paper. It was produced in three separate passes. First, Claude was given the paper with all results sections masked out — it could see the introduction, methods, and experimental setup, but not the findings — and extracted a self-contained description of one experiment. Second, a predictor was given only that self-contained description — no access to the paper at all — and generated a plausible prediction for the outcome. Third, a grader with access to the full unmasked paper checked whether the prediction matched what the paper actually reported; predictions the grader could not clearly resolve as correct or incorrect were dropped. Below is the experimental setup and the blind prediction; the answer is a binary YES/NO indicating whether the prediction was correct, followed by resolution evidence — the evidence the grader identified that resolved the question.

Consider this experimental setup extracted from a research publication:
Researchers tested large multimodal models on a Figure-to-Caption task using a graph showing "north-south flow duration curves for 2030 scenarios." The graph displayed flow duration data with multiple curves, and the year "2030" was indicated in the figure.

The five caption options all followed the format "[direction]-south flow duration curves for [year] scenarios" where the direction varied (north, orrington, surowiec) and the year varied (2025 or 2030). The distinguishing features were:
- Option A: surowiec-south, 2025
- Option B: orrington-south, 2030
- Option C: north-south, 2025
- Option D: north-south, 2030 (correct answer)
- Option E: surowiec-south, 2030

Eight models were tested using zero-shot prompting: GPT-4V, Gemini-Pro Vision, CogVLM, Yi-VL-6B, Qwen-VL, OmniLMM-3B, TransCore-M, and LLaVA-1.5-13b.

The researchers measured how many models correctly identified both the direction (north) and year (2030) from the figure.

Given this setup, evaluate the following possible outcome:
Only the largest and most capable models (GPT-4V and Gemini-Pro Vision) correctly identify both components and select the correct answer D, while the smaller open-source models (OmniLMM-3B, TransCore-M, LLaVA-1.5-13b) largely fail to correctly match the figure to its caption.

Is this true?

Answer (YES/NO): NO